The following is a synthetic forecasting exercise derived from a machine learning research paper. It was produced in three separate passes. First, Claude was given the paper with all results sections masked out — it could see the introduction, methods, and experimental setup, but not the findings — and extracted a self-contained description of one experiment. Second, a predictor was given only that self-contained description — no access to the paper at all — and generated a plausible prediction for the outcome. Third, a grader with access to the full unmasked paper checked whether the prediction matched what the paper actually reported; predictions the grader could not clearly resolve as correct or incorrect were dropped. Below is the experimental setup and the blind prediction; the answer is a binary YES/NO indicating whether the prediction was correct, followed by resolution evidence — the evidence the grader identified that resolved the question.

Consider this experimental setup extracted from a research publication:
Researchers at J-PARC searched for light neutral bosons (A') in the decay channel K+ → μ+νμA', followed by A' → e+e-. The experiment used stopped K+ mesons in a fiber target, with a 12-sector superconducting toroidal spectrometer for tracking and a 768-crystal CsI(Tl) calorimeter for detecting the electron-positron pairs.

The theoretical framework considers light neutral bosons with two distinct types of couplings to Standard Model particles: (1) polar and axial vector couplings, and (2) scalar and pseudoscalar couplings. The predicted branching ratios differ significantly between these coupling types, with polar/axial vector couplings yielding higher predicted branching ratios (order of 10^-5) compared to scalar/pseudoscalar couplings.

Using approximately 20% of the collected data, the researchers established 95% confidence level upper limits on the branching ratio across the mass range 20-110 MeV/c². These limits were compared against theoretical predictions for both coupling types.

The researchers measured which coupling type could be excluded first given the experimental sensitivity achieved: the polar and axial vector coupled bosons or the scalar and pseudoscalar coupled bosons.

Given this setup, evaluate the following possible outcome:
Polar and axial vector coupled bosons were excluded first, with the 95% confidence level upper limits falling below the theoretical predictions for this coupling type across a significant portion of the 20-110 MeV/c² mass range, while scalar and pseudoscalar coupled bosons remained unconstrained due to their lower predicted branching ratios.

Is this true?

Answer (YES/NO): YES